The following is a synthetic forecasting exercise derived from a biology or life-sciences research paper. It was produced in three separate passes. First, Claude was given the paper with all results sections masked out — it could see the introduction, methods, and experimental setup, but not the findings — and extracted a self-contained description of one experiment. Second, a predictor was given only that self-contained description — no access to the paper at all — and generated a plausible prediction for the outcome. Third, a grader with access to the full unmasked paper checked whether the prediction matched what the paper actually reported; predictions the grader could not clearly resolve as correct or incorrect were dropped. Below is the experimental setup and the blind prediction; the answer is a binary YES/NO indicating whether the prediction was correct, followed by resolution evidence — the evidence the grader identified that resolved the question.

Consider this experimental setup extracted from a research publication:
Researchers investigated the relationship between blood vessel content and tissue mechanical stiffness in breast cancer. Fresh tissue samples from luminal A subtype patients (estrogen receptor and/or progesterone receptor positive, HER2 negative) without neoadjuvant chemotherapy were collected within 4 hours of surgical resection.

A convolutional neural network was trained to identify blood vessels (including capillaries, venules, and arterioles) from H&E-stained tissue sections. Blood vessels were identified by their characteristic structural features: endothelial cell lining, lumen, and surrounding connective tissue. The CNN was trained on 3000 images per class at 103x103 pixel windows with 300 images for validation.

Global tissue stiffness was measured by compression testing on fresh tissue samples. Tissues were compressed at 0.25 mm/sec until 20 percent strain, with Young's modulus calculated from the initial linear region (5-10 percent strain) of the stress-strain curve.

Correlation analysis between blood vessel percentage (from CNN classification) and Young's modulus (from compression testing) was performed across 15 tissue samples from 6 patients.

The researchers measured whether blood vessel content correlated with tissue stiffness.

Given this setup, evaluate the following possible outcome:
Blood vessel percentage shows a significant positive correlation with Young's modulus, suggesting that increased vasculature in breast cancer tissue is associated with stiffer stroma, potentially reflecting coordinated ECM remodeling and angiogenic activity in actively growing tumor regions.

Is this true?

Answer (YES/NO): YES